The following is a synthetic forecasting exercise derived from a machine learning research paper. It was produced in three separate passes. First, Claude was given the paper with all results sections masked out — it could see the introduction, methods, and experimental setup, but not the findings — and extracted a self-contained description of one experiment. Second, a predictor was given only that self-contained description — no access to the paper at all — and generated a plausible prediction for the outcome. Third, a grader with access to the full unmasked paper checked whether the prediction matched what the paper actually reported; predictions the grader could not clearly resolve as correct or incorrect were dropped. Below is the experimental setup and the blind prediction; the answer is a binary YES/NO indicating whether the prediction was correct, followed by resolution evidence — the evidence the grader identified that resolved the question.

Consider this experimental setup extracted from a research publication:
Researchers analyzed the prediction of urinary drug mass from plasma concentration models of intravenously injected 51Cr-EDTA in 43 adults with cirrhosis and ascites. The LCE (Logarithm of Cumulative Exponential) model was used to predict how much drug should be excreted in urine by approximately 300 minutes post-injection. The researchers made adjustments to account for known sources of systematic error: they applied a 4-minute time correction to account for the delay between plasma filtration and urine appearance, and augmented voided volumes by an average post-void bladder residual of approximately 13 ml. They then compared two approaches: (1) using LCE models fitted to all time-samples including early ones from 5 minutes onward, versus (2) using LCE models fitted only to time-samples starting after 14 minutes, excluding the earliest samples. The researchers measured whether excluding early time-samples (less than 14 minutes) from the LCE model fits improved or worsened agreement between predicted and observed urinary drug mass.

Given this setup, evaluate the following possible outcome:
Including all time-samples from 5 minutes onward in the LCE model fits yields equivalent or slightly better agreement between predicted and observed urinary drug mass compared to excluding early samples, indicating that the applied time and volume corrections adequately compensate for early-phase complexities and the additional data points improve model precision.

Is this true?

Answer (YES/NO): NO